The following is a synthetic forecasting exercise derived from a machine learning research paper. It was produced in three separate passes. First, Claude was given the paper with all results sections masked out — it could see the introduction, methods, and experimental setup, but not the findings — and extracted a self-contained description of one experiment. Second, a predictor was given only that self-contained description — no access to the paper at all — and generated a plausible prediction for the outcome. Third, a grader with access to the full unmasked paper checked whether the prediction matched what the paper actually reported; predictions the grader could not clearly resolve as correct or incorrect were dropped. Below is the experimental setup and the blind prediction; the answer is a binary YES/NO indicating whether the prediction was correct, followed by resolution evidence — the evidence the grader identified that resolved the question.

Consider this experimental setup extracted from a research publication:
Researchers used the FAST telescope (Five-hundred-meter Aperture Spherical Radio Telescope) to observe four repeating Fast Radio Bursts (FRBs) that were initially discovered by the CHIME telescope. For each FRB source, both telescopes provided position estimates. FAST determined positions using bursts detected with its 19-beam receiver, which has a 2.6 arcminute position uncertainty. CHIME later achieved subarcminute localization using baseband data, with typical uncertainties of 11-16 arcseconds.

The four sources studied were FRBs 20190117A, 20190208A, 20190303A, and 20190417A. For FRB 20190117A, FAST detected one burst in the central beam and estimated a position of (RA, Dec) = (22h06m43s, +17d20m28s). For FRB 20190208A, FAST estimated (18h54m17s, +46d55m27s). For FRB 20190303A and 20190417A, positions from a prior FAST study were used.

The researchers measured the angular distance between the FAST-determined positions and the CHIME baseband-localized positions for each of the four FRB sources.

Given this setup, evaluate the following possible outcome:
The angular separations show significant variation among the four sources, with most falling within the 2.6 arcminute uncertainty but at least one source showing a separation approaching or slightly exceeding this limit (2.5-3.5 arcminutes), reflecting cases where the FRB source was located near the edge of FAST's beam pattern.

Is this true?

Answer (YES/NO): NO